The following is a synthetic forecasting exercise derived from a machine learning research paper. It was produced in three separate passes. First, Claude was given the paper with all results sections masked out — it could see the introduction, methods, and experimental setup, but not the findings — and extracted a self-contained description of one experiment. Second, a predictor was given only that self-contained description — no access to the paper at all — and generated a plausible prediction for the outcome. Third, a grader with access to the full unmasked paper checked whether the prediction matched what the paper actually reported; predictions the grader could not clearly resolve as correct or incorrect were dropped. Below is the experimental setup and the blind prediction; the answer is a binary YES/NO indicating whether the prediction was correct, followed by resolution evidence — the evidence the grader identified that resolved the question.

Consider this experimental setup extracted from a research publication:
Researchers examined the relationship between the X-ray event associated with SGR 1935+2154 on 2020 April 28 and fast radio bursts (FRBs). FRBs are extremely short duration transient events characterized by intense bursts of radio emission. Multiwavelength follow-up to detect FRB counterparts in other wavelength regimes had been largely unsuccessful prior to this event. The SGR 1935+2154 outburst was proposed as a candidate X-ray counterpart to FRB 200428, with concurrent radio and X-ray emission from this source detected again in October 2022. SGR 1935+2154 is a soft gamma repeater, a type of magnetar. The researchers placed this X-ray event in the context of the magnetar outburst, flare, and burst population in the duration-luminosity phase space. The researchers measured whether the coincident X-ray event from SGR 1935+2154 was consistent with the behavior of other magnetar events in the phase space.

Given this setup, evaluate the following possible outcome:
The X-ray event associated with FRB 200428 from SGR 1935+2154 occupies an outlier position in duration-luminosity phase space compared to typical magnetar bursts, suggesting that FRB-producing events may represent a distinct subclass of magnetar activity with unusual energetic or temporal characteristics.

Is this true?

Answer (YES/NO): NO